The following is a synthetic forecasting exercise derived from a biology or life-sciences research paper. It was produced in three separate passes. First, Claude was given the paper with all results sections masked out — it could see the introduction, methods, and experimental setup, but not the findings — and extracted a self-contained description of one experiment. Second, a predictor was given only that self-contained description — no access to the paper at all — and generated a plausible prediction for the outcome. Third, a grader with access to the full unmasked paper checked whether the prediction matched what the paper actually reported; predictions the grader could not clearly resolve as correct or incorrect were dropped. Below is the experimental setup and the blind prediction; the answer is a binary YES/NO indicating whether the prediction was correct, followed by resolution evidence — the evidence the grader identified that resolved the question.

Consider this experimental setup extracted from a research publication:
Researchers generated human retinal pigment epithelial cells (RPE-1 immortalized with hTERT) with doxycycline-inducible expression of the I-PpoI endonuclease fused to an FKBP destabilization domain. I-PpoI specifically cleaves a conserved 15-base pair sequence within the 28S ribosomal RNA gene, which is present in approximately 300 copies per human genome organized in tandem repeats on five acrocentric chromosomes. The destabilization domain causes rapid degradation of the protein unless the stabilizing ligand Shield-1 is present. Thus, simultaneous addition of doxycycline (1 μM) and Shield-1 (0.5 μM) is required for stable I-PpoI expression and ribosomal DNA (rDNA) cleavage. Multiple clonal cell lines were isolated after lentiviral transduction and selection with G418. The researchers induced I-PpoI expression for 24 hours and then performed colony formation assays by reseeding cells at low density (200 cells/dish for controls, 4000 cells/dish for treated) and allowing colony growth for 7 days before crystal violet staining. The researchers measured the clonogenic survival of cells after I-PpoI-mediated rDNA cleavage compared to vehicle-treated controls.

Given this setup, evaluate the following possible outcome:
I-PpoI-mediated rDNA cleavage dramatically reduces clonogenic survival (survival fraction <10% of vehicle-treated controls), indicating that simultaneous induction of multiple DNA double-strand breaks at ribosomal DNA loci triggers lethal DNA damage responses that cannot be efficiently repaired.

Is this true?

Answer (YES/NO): YES